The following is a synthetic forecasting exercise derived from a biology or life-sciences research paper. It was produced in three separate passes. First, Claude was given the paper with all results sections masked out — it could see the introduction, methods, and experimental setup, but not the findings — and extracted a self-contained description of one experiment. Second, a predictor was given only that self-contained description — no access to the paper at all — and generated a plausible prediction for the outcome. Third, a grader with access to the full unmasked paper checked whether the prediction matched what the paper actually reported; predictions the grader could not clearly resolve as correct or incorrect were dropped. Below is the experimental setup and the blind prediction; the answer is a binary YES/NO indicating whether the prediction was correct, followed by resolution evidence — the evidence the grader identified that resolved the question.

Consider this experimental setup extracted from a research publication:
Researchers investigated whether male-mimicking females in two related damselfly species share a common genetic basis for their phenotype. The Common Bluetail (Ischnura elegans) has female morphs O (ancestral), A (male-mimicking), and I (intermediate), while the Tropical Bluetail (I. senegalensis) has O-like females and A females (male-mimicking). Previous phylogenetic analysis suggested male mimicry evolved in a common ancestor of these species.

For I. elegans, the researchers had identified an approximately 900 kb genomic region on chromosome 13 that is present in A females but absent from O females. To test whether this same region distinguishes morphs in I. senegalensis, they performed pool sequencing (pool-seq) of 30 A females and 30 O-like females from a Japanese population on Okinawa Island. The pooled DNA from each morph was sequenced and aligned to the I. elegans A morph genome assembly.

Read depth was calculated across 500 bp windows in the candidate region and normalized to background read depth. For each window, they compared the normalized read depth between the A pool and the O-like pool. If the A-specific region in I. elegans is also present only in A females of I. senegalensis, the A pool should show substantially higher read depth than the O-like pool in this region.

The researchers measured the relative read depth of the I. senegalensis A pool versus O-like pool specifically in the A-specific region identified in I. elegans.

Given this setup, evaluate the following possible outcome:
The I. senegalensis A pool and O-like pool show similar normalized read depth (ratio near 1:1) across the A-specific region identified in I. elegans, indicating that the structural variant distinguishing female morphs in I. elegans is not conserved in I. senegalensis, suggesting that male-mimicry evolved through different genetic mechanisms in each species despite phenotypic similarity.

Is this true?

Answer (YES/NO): NO